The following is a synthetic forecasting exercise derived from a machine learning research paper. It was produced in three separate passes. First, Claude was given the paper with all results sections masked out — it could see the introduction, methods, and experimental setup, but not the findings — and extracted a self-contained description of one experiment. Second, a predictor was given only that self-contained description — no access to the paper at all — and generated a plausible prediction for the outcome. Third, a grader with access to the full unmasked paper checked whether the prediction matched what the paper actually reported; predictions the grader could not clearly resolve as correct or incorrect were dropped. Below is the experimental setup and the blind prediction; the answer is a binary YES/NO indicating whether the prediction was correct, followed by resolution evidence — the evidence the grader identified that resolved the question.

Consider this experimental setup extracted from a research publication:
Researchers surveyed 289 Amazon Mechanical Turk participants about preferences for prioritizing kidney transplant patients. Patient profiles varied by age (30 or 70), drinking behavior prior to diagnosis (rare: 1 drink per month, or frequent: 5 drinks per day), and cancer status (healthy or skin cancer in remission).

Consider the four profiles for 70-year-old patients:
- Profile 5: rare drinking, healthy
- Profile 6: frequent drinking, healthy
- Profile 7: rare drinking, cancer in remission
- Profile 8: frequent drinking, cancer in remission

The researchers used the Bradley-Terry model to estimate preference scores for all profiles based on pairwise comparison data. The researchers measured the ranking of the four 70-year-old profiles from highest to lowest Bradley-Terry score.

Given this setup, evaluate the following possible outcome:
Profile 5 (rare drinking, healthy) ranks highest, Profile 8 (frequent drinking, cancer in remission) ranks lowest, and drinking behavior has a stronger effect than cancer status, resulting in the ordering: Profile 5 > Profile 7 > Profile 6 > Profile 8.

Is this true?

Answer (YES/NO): YES